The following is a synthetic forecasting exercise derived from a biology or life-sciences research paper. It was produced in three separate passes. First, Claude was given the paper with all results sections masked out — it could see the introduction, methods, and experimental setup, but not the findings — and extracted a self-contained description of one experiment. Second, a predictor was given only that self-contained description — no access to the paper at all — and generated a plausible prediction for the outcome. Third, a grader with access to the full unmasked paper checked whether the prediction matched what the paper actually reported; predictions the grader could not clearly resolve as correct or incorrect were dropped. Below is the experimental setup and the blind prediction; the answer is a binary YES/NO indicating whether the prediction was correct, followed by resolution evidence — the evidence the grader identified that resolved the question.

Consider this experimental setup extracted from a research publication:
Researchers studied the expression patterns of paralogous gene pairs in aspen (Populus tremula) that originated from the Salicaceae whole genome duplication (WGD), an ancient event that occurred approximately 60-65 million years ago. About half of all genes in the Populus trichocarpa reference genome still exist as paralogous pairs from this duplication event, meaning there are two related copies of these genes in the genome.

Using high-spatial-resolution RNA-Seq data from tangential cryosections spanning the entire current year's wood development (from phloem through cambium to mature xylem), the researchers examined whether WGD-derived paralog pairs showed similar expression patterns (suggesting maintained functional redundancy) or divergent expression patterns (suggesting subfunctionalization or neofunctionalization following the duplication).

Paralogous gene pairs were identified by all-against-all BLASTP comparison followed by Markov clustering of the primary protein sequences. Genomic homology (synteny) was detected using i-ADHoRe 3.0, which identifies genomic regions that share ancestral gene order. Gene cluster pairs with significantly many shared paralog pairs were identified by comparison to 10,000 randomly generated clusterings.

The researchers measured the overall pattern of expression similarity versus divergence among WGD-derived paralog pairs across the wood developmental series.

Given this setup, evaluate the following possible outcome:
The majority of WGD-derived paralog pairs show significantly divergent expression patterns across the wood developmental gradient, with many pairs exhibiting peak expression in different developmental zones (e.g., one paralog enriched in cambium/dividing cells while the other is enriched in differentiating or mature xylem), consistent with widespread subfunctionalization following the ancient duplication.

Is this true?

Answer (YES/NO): YES